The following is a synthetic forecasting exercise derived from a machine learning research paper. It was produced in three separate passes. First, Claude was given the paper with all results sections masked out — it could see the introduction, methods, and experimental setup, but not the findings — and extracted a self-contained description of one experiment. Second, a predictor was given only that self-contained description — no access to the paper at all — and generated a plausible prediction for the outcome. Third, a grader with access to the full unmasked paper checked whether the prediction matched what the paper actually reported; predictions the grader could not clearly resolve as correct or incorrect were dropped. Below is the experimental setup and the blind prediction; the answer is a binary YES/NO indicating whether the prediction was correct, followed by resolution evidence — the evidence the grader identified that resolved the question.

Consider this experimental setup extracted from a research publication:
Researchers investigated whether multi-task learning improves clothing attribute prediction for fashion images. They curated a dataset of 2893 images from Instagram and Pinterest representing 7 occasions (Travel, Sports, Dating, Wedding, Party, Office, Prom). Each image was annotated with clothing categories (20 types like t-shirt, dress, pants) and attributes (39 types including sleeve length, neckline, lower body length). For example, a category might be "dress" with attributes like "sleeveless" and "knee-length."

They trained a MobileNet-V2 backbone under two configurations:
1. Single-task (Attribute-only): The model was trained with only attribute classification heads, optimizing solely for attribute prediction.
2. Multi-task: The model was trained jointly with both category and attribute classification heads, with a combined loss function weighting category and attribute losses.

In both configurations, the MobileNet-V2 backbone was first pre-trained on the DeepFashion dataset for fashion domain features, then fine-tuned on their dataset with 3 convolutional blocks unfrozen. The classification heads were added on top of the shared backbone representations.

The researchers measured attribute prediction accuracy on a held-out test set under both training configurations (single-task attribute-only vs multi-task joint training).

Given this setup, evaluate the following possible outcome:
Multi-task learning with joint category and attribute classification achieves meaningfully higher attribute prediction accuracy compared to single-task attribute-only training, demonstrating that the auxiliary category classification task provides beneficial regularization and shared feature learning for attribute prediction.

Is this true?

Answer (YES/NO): YES